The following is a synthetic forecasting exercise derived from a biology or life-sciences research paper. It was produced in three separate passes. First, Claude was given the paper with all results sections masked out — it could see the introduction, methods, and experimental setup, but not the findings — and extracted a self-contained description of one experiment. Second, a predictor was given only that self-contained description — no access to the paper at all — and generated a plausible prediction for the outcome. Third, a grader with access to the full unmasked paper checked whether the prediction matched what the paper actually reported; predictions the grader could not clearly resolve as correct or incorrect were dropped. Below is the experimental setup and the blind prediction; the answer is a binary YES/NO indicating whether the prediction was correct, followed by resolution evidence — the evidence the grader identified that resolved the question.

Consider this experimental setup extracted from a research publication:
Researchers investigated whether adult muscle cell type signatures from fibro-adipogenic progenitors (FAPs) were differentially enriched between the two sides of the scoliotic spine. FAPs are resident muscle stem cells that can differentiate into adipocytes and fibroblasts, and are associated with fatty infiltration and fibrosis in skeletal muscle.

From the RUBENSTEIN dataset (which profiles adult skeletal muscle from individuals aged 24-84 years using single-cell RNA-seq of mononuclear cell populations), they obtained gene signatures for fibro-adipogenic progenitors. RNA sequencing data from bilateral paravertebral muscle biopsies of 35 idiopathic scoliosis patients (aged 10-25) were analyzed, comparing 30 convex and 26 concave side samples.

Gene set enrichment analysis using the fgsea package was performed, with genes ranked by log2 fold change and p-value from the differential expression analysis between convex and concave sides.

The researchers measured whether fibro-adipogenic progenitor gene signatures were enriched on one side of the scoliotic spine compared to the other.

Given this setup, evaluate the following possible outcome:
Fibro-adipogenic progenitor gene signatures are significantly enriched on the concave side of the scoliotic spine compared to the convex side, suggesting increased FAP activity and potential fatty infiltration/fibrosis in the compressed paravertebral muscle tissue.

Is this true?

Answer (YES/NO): YES